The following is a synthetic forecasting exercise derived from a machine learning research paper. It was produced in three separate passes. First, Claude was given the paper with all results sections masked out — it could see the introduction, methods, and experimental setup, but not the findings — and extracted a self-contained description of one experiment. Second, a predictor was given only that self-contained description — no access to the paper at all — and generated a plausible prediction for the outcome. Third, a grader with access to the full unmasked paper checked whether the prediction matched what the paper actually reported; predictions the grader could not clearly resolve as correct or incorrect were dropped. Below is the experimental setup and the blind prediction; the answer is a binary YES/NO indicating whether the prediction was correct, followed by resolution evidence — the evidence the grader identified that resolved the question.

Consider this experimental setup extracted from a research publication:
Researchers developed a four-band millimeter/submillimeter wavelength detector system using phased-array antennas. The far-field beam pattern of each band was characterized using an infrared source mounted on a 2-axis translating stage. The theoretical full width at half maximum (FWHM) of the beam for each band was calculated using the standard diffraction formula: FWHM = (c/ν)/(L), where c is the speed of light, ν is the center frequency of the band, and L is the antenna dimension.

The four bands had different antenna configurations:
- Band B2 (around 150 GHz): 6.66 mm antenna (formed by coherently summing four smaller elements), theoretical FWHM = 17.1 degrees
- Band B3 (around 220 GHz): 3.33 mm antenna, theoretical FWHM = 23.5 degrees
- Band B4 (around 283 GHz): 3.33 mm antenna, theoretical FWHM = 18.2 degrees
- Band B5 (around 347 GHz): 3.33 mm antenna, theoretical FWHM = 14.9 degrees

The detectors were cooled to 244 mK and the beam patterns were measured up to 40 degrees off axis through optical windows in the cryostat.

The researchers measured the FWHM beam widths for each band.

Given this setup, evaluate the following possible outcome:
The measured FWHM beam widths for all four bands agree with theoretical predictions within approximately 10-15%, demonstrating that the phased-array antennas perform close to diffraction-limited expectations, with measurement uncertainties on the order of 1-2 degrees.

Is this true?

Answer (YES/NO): YES